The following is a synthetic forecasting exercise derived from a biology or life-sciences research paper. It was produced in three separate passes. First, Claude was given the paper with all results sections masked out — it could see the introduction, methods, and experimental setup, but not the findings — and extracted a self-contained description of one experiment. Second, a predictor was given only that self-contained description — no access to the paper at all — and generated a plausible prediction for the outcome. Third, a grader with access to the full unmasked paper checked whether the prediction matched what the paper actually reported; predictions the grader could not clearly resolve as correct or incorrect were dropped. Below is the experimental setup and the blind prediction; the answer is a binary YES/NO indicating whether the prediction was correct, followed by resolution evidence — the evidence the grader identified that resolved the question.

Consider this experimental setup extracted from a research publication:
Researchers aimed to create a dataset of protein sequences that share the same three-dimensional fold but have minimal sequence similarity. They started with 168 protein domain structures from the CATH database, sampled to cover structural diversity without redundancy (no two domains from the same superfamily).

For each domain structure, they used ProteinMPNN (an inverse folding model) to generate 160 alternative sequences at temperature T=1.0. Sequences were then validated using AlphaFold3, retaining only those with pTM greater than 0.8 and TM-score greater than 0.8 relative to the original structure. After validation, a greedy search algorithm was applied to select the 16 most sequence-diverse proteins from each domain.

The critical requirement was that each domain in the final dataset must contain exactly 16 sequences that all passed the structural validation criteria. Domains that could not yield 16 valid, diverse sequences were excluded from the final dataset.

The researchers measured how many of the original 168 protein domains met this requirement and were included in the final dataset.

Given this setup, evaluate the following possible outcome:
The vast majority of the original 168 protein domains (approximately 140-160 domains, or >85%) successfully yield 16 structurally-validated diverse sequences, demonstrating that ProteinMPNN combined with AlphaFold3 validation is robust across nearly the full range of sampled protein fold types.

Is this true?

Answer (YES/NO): NO